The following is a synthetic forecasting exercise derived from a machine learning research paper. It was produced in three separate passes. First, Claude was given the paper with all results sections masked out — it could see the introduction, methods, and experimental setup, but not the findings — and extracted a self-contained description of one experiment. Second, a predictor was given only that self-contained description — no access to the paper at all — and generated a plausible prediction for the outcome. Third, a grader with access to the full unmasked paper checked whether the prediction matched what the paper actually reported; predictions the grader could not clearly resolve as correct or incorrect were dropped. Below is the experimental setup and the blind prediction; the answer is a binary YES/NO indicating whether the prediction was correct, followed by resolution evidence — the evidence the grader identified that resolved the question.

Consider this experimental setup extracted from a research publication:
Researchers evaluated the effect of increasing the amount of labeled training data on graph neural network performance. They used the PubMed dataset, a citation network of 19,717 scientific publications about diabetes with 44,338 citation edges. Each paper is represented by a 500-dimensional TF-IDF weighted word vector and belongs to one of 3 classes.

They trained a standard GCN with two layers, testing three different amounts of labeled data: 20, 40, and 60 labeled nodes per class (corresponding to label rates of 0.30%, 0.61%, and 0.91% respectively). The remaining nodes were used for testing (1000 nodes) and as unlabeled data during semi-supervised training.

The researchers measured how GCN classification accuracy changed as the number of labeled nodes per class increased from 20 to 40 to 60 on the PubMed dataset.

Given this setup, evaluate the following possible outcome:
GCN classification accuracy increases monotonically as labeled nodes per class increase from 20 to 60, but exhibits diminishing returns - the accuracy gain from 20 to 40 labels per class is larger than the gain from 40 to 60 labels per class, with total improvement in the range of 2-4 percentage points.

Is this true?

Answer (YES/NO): NO